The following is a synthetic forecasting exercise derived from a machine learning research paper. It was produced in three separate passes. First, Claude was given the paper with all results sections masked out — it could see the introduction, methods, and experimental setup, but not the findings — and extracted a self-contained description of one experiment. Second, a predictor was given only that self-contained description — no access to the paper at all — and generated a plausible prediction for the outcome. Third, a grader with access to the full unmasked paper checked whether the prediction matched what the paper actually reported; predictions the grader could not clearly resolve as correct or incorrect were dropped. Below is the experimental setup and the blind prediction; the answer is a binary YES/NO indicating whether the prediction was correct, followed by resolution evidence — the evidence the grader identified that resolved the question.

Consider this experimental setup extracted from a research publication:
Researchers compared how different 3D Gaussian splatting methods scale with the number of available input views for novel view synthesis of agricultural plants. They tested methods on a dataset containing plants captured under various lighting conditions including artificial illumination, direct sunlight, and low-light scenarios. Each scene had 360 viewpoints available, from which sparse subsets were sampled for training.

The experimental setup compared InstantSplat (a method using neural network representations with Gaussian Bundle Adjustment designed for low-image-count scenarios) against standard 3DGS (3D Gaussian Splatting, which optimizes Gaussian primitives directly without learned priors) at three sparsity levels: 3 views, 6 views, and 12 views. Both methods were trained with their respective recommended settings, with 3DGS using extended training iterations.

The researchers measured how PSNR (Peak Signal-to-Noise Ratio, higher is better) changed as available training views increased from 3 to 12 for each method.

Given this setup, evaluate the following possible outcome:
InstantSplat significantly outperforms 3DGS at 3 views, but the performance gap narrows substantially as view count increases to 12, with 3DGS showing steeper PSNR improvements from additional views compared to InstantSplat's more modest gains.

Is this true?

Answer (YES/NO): YES